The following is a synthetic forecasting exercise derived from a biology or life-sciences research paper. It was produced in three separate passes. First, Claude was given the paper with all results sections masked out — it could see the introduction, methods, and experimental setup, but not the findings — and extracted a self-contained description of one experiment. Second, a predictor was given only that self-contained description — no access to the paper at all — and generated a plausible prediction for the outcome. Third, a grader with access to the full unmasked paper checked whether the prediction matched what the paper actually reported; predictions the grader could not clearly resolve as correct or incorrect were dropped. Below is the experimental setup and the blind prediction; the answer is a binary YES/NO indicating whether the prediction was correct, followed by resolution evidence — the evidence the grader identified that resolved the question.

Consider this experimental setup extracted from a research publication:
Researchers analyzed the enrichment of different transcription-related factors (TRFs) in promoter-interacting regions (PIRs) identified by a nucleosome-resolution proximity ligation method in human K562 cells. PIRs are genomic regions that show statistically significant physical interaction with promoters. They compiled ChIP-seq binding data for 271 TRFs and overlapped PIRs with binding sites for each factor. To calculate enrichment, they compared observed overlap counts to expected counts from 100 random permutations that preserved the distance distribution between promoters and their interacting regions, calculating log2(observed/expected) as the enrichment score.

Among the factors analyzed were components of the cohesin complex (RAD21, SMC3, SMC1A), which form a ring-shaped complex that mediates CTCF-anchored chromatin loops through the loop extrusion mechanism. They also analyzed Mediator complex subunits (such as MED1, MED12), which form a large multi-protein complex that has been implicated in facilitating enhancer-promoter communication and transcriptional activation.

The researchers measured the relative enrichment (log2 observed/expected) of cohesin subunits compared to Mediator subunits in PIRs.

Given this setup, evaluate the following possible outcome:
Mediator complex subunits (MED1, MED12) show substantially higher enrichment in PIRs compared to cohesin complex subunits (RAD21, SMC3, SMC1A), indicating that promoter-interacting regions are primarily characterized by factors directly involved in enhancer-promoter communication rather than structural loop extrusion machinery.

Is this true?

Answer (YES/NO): NO